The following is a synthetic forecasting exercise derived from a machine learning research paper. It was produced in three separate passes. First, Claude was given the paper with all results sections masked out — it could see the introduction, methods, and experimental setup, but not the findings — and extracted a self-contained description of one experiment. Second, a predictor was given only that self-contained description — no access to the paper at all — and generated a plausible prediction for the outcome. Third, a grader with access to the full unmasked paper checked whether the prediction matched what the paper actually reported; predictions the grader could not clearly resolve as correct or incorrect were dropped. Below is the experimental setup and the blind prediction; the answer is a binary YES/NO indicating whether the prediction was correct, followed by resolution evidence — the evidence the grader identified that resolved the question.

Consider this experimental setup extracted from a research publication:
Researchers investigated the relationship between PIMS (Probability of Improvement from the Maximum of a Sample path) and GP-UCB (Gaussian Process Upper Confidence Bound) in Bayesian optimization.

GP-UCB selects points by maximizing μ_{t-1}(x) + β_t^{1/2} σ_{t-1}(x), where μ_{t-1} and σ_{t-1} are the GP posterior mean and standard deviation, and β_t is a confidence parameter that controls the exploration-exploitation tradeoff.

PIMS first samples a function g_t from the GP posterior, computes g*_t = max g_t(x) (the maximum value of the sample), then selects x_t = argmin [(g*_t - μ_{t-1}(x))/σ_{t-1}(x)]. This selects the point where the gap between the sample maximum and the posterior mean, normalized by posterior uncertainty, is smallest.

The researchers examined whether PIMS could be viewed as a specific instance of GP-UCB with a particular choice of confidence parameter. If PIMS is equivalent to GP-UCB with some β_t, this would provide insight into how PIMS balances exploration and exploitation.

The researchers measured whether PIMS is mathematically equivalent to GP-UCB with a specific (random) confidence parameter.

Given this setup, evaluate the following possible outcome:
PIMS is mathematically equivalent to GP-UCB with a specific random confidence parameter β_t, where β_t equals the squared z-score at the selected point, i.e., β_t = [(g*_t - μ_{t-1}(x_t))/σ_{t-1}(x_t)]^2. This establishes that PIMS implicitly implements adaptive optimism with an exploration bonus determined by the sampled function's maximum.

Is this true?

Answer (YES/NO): YES